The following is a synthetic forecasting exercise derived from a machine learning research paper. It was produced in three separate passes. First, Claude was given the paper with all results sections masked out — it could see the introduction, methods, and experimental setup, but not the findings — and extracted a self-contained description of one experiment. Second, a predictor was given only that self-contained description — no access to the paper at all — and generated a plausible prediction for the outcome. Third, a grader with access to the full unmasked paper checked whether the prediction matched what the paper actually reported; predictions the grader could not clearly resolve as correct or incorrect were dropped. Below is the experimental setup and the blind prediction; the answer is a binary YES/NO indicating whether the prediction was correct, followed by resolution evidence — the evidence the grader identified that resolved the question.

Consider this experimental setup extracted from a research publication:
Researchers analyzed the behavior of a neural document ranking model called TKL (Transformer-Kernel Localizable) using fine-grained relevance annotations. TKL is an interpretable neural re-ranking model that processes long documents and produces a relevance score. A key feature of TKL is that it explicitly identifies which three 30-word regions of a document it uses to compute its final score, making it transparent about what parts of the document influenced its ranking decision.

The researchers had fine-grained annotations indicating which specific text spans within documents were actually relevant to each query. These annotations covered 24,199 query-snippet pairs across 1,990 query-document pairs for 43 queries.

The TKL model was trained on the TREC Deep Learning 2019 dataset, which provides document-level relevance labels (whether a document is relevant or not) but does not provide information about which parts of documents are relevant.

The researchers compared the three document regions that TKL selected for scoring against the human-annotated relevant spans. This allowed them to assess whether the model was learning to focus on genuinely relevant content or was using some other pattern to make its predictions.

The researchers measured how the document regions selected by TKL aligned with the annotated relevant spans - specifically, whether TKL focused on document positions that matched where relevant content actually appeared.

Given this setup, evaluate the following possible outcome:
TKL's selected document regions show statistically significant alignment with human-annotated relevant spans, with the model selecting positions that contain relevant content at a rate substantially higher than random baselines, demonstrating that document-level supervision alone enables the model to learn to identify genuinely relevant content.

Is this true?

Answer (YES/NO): NO